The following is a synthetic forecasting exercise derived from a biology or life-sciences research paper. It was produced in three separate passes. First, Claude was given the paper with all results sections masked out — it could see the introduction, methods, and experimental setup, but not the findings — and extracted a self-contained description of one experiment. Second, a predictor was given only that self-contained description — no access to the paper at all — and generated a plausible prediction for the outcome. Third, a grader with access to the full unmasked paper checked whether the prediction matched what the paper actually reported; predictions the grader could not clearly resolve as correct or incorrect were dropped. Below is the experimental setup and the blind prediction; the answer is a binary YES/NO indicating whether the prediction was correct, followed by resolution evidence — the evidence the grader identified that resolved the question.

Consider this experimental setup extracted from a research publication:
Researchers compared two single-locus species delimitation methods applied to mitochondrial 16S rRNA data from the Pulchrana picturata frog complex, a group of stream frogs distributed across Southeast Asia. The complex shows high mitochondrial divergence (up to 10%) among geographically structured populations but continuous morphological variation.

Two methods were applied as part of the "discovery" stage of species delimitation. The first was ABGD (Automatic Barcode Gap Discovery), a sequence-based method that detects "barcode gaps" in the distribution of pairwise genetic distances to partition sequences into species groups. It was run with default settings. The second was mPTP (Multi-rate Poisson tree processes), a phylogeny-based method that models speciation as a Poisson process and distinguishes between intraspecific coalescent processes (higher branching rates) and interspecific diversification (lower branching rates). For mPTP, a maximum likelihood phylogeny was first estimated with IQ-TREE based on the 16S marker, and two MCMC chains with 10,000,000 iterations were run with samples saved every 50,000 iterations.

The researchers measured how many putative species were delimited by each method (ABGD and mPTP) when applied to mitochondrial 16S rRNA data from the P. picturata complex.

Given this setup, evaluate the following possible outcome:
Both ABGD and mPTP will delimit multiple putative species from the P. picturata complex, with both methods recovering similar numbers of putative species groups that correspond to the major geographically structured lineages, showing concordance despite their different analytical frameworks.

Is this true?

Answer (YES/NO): YES